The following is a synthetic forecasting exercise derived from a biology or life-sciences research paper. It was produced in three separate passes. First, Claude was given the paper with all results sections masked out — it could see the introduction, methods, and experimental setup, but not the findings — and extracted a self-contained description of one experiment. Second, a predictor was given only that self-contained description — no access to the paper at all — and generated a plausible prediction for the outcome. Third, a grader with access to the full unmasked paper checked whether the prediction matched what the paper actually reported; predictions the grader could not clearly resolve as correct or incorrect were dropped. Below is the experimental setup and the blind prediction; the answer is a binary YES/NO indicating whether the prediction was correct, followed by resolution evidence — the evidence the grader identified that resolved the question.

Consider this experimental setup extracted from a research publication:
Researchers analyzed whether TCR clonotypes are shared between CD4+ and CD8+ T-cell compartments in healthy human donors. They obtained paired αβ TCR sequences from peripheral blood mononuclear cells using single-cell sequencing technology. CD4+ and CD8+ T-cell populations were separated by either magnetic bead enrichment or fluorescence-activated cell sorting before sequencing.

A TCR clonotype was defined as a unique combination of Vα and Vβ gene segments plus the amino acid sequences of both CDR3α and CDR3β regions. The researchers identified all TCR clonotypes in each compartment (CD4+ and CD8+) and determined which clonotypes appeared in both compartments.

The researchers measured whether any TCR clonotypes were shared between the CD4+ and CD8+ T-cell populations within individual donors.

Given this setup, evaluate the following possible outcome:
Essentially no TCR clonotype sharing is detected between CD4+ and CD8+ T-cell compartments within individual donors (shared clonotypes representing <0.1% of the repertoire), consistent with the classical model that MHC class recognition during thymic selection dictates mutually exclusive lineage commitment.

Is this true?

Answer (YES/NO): NO